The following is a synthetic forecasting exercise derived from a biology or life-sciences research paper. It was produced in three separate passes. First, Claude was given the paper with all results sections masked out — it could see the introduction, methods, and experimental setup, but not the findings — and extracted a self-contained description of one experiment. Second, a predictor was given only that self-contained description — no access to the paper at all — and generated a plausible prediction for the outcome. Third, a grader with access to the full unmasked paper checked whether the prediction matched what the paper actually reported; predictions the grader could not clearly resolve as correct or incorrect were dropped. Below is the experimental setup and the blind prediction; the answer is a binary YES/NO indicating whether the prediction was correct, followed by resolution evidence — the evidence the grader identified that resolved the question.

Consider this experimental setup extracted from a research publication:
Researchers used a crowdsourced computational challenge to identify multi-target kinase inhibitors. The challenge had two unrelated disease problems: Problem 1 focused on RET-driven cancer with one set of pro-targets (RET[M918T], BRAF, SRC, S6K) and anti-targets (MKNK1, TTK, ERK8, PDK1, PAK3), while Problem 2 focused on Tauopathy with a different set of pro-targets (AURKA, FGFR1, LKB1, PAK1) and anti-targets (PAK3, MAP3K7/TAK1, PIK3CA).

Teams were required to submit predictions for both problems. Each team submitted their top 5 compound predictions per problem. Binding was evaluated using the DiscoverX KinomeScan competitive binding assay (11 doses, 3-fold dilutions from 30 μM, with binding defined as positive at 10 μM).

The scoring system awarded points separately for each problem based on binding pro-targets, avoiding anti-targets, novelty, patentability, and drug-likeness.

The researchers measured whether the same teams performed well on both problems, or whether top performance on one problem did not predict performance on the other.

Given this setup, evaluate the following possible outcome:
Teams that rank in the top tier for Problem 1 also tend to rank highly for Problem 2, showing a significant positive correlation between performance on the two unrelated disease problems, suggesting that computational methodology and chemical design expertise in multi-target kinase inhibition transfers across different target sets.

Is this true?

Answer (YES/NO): YES